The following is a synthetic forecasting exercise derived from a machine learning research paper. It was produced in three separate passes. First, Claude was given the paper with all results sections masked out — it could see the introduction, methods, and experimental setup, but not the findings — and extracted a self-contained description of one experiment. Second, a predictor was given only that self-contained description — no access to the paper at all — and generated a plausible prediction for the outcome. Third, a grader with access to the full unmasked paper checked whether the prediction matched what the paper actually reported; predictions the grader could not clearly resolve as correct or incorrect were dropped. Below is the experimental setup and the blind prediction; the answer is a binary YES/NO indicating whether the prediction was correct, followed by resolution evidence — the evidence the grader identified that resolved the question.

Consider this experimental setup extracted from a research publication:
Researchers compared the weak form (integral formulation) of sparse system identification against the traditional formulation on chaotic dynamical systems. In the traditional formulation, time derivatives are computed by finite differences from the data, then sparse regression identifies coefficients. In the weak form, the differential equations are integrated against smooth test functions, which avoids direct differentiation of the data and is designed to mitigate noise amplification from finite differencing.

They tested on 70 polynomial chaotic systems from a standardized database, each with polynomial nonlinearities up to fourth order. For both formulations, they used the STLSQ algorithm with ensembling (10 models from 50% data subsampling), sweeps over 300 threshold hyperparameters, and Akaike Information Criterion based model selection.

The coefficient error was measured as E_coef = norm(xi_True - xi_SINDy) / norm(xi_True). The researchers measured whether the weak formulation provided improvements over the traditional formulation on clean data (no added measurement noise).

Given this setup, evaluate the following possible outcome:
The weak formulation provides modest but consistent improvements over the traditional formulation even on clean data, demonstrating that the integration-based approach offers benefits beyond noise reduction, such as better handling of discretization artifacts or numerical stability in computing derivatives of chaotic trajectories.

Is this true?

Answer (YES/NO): NO